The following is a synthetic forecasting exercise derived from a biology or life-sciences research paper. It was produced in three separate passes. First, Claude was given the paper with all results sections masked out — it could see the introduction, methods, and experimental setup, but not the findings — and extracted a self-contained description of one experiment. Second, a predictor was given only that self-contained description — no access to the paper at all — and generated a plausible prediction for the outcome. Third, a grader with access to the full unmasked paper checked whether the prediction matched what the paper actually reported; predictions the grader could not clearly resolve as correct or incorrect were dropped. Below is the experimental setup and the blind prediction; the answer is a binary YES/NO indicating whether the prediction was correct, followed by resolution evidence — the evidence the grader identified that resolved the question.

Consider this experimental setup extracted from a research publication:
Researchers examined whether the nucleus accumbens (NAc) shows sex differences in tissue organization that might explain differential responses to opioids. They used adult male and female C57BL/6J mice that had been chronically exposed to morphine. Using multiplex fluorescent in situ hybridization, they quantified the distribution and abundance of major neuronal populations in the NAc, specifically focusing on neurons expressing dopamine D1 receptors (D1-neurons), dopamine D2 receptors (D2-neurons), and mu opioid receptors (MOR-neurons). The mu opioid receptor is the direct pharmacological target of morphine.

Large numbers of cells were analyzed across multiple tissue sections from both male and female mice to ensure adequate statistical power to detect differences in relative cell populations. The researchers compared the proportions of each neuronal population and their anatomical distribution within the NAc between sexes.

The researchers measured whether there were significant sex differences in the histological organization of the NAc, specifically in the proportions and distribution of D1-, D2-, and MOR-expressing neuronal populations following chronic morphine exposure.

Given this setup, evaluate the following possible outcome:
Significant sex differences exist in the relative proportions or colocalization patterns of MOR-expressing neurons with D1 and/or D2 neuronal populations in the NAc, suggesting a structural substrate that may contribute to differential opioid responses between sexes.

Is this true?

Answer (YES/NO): NO